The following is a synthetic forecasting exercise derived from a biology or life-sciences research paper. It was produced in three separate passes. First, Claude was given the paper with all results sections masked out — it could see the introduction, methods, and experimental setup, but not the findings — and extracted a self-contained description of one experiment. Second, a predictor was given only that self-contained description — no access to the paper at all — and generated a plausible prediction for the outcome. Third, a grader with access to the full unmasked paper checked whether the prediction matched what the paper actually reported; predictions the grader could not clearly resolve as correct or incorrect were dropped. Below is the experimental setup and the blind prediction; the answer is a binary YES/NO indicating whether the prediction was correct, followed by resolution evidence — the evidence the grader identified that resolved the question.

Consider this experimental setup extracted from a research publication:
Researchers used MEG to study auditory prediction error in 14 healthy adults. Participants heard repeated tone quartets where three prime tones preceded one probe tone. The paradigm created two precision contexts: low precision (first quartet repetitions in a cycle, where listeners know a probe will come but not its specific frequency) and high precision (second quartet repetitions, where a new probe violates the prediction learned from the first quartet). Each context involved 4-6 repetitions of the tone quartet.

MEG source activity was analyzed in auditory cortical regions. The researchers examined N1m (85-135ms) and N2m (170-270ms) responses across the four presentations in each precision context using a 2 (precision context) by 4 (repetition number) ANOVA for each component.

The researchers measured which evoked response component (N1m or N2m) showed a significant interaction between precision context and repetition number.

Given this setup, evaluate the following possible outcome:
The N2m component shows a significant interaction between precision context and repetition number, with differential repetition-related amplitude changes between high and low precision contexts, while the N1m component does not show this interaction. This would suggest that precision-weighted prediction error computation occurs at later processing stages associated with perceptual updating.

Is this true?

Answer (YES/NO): YES